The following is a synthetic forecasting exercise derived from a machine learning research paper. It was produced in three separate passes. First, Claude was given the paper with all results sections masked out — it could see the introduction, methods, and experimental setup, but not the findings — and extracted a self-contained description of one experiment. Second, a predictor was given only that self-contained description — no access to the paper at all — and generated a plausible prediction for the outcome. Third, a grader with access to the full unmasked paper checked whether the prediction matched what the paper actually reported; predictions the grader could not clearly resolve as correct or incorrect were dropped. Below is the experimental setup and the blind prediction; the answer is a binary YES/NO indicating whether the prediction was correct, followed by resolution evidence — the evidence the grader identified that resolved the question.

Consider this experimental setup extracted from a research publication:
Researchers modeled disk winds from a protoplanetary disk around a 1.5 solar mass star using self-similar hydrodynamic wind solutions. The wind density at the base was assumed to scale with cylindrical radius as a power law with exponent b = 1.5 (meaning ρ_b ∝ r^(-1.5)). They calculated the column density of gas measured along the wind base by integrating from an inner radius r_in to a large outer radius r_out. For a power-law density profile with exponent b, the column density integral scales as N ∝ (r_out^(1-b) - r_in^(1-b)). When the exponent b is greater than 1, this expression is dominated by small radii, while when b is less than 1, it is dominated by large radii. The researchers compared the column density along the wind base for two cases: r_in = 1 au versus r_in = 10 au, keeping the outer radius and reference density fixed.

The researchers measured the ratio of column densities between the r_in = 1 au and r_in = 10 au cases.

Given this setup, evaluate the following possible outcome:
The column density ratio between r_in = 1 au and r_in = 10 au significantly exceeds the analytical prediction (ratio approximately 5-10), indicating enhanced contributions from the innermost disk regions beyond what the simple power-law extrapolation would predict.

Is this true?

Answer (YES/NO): NO